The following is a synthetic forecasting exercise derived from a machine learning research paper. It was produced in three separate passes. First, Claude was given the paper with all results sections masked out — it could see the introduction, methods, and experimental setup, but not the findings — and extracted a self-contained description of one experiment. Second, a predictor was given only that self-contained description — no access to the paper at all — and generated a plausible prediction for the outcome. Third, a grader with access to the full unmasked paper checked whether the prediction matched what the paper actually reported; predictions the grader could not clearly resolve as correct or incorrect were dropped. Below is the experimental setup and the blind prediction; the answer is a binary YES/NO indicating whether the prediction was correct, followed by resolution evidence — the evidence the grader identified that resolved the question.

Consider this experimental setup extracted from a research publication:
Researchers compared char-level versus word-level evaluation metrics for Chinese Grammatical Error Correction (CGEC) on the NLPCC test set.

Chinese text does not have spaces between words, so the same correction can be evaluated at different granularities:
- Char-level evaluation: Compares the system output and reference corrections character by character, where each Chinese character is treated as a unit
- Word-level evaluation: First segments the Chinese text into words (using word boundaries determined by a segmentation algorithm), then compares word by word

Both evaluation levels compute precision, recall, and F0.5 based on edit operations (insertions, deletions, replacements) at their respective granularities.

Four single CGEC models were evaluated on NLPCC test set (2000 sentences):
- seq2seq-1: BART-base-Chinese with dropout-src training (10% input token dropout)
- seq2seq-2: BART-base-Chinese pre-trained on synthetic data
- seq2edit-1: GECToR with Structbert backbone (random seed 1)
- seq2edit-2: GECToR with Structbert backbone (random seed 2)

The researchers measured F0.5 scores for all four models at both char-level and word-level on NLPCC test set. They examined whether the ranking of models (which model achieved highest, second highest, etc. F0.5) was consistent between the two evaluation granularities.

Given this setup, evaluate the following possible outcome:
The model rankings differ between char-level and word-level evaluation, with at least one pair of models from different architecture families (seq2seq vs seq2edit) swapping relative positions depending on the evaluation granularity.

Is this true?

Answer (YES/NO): NO